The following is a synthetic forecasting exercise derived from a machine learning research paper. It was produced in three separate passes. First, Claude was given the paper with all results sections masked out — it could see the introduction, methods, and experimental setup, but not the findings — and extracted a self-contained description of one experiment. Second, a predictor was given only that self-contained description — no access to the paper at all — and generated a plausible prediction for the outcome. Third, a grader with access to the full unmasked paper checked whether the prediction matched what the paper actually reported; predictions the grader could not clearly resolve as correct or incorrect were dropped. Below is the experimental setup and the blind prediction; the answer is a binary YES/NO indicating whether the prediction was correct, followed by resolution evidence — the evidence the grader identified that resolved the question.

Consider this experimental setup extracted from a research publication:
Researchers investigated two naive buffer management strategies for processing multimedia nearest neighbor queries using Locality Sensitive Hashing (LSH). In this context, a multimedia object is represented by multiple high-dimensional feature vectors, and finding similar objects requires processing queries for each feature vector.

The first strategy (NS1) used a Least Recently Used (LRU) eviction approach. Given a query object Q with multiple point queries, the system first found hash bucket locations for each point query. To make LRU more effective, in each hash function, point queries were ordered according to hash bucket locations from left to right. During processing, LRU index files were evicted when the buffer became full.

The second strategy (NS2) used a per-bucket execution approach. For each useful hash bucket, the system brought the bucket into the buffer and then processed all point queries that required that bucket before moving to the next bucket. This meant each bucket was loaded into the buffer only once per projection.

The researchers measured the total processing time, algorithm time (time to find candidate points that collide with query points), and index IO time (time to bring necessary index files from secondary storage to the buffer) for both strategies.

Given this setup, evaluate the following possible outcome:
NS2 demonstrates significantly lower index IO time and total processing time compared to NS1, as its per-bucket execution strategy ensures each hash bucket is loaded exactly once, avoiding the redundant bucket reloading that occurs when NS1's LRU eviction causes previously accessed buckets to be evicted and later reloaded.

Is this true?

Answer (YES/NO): NO